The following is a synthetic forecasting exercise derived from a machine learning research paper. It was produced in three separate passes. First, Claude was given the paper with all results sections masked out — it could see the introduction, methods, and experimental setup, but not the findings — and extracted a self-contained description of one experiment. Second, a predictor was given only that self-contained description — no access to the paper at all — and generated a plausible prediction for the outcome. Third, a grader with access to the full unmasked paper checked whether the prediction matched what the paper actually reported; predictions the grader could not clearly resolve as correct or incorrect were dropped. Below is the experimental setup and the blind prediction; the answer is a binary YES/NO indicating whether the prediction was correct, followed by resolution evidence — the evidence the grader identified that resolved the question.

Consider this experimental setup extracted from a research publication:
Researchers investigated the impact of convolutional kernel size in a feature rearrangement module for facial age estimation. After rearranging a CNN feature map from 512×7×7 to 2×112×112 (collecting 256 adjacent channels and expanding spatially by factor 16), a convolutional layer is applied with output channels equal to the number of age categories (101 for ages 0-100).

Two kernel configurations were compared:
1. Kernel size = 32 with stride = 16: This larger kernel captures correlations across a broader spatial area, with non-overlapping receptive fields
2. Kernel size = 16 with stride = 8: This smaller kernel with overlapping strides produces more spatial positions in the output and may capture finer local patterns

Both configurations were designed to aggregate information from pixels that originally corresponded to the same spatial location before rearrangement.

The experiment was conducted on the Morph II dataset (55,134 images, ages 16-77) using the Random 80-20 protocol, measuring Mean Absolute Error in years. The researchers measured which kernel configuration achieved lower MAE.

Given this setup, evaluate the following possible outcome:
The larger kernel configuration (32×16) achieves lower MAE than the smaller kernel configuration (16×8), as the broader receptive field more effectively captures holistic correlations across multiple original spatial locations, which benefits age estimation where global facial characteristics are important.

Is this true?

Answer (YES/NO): YES